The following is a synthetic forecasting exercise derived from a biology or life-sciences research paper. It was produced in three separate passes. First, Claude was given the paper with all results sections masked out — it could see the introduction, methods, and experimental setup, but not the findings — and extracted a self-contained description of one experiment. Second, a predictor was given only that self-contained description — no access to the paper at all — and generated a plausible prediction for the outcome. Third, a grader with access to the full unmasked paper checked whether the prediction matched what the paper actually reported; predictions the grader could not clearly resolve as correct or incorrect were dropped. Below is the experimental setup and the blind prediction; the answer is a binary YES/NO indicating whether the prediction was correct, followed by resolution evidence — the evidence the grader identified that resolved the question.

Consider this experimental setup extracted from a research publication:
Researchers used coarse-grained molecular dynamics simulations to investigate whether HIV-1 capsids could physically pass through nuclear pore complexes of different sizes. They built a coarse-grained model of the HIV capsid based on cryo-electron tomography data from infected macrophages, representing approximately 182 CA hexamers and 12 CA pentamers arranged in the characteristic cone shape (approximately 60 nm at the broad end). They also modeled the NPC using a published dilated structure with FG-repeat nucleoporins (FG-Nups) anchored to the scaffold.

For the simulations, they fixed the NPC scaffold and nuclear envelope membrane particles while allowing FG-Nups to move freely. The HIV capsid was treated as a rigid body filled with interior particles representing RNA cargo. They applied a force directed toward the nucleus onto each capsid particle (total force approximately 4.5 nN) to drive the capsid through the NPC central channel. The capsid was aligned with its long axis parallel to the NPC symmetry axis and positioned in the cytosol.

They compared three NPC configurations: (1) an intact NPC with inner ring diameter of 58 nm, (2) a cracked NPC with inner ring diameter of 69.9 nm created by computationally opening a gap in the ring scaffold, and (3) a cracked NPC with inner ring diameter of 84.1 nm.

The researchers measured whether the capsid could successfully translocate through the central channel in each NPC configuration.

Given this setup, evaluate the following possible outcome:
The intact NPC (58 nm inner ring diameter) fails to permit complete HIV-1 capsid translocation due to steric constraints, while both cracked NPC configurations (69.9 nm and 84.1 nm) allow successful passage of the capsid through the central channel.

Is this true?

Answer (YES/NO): YES